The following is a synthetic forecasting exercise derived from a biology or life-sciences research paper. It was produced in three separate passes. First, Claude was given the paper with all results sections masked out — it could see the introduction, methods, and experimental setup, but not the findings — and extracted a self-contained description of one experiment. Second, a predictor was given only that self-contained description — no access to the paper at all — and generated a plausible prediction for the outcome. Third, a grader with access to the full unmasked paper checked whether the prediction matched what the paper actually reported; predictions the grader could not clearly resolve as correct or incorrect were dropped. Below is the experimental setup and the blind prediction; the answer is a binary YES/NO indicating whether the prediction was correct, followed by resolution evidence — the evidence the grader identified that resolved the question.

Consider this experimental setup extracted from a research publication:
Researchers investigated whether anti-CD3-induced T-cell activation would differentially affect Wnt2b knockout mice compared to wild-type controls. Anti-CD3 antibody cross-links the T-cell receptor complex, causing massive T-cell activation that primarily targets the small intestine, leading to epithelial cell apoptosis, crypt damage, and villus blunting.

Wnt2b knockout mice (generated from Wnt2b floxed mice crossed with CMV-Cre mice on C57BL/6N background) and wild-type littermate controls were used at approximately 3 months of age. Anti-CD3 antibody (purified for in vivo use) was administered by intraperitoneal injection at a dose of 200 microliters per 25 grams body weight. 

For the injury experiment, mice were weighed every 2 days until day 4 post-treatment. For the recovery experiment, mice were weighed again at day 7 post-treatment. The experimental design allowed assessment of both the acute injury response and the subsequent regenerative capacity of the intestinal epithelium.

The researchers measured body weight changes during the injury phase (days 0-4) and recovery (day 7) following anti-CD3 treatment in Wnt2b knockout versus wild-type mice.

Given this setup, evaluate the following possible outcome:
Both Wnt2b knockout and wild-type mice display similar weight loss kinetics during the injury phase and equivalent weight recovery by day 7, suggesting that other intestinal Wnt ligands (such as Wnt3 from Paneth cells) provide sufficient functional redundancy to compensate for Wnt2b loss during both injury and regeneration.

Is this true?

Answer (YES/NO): YES